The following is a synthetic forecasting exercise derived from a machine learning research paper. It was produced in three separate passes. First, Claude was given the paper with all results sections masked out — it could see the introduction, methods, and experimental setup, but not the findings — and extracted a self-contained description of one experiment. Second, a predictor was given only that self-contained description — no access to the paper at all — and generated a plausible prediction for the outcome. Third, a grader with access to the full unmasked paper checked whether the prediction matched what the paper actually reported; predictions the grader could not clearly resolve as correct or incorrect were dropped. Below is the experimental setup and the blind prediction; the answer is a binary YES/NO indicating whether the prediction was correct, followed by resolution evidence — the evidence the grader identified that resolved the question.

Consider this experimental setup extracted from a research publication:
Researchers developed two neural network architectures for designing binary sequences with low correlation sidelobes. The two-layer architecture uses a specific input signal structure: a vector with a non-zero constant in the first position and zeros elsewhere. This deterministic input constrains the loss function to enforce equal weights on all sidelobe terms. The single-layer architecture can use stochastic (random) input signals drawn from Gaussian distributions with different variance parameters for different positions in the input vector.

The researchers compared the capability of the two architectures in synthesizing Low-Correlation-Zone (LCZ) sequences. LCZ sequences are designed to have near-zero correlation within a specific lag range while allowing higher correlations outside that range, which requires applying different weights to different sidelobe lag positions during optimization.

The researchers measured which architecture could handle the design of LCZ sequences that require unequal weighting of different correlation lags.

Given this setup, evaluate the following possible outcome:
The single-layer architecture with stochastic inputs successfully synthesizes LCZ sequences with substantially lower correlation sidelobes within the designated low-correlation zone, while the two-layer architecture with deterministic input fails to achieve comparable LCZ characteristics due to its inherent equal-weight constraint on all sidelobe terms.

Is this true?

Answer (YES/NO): YES